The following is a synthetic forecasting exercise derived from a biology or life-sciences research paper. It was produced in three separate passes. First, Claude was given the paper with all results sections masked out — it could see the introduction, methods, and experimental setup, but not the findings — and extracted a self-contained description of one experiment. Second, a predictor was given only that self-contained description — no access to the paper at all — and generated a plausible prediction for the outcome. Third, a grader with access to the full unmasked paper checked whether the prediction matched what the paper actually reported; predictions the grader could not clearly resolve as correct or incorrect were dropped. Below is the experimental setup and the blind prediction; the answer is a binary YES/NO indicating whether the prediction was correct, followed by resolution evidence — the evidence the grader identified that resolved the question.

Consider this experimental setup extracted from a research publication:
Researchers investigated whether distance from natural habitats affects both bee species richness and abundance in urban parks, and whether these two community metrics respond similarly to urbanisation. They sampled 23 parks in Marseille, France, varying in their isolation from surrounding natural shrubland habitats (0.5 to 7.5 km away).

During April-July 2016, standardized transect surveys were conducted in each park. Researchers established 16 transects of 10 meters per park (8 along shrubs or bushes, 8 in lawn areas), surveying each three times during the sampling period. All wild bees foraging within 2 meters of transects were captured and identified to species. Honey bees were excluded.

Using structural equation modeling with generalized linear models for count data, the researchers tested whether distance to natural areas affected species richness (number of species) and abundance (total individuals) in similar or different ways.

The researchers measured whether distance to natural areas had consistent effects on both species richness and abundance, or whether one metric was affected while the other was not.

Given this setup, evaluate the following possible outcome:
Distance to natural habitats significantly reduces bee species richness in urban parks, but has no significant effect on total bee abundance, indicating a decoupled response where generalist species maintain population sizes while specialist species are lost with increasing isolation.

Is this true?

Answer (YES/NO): YES